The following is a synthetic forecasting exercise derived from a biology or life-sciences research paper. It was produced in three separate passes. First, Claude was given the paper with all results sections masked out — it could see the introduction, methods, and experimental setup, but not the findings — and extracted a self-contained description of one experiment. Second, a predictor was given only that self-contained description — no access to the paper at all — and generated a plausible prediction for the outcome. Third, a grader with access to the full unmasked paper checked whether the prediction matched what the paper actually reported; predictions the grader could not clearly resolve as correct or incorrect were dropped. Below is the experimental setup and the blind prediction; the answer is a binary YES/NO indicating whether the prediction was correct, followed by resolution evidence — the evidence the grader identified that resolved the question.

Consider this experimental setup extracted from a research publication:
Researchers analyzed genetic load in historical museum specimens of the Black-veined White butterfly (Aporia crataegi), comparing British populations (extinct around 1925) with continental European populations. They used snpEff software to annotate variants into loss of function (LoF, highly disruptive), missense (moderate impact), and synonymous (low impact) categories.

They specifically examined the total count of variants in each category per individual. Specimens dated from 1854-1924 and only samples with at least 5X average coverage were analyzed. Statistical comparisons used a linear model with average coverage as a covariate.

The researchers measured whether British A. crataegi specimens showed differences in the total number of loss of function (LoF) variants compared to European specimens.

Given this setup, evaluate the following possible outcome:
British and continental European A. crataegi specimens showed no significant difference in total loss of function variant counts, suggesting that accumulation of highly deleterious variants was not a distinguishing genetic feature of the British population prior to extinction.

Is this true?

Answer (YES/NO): YES